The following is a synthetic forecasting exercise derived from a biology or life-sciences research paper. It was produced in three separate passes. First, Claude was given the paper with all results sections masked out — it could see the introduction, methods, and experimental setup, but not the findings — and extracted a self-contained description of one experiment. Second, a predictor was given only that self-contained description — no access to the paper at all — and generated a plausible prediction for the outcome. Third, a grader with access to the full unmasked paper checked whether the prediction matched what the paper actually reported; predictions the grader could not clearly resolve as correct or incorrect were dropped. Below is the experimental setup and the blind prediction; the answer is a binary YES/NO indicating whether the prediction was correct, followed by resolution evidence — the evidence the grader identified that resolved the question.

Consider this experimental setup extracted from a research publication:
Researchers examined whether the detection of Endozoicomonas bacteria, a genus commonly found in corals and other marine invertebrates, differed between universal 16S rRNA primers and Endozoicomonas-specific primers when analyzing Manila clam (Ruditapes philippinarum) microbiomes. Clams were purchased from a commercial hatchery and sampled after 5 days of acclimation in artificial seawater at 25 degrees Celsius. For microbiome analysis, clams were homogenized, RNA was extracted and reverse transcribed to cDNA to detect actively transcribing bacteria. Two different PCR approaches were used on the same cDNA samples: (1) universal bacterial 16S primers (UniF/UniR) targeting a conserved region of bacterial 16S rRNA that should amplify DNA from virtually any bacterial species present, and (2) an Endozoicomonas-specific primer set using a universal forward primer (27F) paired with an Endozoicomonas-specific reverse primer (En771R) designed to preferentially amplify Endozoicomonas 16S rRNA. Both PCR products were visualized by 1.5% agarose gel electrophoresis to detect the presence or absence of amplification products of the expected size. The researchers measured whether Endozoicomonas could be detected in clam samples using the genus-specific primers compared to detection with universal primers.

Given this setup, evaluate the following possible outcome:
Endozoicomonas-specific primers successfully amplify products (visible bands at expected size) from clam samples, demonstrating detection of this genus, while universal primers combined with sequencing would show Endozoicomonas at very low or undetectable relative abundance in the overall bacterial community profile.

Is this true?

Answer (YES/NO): NO